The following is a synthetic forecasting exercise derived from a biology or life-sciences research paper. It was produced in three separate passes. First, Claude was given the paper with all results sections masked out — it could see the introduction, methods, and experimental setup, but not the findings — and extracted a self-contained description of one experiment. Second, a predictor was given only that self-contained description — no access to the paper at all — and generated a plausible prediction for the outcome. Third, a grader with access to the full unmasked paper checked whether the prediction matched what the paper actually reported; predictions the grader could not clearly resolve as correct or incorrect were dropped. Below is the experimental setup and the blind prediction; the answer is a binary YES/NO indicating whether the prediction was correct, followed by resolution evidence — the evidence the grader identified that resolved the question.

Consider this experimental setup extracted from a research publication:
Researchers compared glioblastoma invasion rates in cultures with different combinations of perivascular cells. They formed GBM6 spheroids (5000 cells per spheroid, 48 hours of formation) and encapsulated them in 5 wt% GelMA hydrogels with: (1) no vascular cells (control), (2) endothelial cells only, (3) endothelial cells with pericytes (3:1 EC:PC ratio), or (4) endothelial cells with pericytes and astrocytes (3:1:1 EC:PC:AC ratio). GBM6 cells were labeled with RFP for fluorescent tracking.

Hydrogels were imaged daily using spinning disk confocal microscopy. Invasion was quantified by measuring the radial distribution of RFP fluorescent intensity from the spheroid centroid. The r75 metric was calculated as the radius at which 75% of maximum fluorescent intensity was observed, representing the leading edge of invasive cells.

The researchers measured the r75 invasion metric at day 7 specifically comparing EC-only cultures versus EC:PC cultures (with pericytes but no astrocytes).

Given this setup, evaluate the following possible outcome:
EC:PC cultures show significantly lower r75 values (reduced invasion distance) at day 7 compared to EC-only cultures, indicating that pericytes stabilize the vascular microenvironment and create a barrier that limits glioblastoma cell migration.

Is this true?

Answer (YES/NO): NO